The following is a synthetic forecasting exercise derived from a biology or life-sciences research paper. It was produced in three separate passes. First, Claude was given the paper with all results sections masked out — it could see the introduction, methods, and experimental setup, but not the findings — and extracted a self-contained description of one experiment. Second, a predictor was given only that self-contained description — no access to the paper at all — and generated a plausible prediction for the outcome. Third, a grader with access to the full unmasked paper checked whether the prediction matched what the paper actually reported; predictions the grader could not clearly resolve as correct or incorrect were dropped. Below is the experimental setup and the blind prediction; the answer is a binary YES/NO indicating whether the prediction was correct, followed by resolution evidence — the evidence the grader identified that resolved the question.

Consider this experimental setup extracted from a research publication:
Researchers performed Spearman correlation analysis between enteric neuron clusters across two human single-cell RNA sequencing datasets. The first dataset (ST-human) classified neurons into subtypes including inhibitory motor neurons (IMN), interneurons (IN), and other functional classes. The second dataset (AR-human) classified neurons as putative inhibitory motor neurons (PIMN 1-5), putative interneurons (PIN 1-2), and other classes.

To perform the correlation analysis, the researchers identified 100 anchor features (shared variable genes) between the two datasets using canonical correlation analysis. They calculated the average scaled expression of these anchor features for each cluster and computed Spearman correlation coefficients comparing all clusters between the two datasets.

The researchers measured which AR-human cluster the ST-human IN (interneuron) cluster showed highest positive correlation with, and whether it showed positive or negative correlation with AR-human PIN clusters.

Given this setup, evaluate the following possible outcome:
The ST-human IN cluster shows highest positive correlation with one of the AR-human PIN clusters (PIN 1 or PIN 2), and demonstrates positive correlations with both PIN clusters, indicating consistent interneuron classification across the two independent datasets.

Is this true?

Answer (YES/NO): NO